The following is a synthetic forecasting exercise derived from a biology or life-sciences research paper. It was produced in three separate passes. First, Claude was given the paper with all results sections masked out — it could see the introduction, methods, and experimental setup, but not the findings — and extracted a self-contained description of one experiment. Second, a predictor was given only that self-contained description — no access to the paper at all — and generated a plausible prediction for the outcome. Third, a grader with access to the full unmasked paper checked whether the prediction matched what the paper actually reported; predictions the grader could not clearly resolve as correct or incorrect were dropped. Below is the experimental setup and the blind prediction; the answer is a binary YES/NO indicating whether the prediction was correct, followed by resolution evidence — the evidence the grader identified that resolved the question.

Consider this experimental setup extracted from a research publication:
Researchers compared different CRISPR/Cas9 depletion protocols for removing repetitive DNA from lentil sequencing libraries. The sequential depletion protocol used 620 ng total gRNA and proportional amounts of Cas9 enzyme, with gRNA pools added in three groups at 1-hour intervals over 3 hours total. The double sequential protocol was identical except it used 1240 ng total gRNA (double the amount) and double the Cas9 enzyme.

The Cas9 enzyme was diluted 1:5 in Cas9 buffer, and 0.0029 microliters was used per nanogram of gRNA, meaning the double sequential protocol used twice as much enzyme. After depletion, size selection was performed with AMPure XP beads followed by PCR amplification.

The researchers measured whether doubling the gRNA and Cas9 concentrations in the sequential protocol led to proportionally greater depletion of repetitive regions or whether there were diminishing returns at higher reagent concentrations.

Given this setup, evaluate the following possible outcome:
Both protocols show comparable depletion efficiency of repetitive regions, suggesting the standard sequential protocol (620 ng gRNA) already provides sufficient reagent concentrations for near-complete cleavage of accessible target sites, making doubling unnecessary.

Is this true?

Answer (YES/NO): NO